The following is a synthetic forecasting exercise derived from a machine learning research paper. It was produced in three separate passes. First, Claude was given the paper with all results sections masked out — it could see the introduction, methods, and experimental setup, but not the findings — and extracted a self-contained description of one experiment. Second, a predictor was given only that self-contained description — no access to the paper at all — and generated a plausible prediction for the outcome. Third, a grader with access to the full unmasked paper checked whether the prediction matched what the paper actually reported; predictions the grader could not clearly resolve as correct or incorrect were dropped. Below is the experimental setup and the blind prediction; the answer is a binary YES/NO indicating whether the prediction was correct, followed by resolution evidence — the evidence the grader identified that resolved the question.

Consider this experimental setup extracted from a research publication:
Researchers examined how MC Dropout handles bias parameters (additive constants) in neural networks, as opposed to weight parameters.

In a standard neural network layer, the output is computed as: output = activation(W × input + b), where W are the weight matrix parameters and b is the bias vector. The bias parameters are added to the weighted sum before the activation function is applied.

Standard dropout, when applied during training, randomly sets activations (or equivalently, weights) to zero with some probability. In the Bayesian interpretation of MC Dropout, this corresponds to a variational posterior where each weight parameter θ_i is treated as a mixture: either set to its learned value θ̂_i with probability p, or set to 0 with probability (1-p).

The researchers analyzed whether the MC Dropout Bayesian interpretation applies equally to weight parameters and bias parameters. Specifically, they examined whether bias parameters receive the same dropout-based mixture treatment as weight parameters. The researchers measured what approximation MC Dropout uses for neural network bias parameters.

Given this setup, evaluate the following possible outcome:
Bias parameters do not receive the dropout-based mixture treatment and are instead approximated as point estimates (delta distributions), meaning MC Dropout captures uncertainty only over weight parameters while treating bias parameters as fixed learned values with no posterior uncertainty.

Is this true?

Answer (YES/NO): YES